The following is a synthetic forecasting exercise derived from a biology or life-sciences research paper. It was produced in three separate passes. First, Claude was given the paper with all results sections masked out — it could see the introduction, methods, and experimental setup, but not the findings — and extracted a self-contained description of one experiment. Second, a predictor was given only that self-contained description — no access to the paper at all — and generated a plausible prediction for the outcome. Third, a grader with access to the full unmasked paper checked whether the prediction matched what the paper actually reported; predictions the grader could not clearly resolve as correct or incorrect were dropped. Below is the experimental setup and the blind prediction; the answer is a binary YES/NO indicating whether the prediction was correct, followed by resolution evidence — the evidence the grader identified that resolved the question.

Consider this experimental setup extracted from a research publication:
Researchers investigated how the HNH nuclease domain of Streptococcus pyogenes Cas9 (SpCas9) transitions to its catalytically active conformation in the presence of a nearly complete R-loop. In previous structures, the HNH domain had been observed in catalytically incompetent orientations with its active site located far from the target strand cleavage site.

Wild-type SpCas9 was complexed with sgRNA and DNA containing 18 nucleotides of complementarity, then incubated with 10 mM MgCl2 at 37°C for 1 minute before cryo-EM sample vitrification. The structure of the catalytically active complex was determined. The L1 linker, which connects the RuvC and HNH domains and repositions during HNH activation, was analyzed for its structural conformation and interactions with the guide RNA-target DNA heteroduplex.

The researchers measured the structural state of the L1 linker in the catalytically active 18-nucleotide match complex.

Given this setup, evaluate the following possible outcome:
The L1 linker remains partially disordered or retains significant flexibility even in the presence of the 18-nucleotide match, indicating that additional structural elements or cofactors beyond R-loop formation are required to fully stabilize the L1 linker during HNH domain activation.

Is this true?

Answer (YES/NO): NO